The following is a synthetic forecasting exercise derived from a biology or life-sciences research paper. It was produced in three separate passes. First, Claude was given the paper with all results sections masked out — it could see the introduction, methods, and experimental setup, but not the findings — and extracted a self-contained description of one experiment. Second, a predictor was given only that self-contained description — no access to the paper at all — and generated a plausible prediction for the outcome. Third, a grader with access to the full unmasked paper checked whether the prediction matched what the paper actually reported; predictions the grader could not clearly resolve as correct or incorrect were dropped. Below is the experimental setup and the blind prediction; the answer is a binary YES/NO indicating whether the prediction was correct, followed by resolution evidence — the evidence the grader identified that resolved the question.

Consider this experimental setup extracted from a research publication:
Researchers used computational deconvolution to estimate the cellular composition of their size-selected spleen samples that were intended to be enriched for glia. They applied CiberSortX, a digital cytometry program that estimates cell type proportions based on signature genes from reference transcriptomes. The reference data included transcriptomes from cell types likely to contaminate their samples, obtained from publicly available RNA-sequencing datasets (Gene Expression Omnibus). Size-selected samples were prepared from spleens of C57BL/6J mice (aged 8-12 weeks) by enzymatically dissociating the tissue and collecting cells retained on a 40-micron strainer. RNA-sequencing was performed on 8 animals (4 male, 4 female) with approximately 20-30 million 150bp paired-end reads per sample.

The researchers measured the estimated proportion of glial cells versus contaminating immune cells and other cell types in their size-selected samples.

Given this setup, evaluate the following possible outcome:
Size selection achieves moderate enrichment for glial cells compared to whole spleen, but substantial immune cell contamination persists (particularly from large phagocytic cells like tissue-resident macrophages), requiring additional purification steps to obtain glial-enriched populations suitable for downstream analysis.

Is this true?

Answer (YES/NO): NO